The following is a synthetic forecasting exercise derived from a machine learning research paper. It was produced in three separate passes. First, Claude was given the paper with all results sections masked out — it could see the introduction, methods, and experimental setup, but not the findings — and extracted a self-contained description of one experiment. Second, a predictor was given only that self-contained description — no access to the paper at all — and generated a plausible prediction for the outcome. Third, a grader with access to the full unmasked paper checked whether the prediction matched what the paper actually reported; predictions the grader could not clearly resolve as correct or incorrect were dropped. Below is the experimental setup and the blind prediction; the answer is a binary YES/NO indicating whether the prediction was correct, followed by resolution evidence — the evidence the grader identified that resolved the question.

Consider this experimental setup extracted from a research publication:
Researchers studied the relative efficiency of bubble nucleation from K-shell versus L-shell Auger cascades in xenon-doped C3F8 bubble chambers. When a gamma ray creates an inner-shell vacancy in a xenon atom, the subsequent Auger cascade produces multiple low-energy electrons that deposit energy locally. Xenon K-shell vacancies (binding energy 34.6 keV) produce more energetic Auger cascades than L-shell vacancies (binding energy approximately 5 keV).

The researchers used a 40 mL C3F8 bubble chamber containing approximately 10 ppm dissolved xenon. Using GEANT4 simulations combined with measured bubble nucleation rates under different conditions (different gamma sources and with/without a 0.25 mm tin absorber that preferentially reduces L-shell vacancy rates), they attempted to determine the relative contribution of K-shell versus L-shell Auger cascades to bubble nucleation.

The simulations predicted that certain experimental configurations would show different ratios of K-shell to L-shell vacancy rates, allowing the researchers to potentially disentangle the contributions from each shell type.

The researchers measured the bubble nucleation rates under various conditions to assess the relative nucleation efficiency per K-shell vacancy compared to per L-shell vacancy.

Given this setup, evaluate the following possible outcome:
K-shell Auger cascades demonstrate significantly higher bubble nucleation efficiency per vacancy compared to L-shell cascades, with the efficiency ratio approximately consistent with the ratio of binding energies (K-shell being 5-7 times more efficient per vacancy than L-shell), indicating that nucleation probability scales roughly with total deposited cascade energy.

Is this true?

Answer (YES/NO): NO